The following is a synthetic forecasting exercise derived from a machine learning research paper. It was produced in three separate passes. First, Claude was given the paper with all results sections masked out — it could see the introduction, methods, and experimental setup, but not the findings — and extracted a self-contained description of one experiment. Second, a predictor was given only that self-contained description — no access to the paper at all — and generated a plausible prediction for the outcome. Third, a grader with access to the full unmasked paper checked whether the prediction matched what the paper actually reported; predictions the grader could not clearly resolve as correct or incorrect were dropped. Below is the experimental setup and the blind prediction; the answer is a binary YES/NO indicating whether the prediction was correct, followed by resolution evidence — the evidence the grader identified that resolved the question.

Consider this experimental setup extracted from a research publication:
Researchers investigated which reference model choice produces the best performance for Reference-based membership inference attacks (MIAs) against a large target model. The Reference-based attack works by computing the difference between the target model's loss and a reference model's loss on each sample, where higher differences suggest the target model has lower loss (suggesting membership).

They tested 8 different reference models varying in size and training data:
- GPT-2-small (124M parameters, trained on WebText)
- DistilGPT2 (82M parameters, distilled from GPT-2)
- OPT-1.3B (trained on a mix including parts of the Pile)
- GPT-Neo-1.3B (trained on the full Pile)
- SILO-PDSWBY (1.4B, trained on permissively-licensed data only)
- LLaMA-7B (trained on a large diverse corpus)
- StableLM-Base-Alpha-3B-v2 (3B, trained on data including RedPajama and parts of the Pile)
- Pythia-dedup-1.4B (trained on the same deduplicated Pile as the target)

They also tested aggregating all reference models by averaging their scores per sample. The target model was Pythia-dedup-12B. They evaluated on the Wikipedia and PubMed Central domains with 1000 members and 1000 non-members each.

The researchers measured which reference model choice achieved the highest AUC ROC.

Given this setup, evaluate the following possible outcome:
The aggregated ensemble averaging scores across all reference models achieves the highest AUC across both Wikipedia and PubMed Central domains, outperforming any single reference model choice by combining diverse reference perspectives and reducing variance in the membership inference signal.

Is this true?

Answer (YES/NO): NO